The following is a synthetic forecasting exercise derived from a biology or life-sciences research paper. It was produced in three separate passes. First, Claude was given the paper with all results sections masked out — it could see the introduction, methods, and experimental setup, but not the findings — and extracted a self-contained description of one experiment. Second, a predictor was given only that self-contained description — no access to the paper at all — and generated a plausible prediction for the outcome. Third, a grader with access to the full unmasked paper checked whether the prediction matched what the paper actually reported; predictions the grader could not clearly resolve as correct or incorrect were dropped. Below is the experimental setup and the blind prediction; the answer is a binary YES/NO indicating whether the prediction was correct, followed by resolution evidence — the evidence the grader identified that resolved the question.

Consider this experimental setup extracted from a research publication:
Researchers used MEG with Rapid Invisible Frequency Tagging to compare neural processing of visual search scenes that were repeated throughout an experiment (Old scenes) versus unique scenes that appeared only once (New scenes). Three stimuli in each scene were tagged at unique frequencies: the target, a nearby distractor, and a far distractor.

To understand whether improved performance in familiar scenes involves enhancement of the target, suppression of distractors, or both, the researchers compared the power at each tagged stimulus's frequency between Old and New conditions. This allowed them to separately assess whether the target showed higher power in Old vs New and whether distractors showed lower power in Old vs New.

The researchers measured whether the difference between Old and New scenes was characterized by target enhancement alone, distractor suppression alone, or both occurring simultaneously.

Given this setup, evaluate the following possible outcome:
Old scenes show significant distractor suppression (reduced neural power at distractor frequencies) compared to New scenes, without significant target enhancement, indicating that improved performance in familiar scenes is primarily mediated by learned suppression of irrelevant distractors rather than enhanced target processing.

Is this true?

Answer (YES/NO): NO